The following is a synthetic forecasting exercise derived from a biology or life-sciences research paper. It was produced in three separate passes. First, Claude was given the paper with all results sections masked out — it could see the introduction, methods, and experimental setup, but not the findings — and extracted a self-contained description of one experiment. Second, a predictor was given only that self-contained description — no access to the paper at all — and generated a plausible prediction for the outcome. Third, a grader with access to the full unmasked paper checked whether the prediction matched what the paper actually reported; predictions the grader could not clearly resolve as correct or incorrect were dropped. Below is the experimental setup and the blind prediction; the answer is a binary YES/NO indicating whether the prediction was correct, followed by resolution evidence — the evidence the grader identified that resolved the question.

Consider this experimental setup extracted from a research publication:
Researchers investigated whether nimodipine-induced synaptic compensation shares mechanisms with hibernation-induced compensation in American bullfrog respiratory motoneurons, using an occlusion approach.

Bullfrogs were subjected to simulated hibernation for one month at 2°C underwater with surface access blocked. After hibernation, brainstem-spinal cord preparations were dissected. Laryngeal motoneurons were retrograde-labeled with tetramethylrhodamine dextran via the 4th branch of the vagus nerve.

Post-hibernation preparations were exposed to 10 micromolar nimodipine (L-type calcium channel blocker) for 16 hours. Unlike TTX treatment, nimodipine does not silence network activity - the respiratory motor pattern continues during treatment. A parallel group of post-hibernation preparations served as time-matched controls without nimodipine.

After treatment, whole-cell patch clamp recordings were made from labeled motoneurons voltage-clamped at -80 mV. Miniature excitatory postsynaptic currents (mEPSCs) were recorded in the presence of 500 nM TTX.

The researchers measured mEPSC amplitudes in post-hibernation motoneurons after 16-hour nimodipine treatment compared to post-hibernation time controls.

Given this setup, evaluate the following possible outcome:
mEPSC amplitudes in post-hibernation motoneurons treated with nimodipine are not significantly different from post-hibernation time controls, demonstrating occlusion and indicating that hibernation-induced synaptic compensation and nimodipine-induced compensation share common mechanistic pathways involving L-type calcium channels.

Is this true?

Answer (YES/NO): NO